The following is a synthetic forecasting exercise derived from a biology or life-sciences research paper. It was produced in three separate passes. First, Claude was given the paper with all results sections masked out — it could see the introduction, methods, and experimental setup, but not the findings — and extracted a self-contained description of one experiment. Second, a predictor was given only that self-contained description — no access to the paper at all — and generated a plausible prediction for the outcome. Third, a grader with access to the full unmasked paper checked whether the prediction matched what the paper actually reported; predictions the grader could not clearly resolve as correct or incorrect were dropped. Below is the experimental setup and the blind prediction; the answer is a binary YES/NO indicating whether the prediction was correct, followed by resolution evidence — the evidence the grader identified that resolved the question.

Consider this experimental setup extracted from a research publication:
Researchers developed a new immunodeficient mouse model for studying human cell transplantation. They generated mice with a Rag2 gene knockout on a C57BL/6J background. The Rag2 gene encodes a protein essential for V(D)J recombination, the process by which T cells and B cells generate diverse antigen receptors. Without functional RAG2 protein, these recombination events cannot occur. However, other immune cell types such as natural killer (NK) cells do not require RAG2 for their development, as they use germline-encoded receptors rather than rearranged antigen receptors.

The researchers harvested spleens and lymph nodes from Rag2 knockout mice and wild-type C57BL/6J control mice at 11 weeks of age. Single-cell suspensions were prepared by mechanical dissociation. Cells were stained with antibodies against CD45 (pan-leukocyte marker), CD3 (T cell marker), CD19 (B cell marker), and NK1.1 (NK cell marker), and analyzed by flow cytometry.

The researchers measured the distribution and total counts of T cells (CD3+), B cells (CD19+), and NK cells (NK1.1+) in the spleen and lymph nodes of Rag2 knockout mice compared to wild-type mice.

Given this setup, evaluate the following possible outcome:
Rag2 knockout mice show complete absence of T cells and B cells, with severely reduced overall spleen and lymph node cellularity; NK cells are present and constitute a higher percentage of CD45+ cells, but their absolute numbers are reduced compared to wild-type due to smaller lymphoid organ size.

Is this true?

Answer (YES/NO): NO